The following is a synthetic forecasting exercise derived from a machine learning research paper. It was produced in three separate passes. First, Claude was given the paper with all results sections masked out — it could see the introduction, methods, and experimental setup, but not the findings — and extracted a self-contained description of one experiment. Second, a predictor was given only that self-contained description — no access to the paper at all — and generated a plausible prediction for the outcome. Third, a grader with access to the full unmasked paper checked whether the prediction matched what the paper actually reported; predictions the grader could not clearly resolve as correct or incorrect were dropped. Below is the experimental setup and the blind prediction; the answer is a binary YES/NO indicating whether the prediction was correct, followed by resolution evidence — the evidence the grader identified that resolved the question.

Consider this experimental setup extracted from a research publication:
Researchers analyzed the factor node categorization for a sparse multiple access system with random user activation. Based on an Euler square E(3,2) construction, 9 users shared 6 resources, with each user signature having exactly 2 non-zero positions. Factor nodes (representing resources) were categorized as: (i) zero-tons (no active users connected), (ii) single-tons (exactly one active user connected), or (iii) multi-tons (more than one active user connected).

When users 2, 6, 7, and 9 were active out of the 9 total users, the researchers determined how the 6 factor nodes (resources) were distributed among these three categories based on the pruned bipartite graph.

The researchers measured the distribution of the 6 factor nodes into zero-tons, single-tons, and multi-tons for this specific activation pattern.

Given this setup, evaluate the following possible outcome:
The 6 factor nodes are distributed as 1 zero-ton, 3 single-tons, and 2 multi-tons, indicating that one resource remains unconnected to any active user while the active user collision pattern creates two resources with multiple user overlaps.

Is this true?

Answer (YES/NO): YES